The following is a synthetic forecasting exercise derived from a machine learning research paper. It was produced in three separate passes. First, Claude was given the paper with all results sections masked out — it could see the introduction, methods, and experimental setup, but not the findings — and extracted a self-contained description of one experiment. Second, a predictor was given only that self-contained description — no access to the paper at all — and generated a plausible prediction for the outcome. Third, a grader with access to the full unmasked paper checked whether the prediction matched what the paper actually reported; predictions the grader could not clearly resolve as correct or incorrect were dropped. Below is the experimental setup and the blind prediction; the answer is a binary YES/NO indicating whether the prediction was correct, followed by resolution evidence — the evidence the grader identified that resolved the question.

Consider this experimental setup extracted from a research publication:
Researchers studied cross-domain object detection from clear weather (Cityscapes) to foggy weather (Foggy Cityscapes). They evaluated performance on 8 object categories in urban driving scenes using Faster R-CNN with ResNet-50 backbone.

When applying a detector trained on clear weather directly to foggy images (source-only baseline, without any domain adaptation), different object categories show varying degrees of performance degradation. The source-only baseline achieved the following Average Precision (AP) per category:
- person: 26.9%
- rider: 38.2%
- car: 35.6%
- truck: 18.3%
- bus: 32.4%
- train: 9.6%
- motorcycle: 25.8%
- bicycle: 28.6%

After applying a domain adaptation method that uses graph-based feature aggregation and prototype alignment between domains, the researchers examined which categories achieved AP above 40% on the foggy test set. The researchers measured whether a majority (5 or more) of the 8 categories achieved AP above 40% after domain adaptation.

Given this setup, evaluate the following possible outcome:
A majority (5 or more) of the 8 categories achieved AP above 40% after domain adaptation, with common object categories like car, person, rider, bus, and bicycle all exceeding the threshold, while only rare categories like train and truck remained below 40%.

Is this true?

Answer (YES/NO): NO